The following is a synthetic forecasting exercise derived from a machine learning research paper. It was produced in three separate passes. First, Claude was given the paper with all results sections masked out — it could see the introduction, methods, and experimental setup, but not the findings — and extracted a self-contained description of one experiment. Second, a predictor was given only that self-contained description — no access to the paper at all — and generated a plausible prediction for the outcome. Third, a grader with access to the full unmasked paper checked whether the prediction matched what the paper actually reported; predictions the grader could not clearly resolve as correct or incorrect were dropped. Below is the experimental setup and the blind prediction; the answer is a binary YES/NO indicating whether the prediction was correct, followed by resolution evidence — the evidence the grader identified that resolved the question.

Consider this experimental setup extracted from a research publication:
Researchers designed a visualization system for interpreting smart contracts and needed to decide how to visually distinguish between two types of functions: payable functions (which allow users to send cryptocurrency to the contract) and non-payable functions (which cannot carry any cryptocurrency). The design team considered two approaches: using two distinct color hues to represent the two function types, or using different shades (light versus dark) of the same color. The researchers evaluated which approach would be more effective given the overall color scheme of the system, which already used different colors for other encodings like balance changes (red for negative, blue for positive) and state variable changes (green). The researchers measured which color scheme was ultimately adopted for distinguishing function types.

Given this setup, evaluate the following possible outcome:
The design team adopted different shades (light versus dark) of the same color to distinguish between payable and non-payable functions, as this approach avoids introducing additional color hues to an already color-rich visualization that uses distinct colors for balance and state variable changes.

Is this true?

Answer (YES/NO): YES